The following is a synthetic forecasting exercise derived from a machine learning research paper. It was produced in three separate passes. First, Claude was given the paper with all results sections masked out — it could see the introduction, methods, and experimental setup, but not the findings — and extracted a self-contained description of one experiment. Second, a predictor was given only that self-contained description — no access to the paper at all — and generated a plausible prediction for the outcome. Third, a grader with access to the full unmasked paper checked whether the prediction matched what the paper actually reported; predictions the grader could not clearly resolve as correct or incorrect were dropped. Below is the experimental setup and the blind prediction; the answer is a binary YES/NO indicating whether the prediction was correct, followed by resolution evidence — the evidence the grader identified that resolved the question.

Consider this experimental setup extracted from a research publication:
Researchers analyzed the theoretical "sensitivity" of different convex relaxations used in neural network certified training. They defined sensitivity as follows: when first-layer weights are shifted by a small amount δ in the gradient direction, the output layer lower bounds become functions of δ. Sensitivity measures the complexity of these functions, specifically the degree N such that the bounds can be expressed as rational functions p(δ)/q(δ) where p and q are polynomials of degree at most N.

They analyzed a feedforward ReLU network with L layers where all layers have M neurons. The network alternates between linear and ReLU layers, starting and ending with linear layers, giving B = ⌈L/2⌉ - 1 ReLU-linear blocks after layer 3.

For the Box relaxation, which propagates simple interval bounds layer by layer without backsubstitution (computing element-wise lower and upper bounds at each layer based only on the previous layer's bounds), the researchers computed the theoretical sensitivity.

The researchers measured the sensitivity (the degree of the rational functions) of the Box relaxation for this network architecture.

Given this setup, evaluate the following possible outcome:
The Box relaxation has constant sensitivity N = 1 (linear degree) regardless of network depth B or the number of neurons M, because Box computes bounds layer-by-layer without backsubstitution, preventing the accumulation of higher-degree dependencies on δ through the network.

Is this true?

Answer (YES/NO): YES